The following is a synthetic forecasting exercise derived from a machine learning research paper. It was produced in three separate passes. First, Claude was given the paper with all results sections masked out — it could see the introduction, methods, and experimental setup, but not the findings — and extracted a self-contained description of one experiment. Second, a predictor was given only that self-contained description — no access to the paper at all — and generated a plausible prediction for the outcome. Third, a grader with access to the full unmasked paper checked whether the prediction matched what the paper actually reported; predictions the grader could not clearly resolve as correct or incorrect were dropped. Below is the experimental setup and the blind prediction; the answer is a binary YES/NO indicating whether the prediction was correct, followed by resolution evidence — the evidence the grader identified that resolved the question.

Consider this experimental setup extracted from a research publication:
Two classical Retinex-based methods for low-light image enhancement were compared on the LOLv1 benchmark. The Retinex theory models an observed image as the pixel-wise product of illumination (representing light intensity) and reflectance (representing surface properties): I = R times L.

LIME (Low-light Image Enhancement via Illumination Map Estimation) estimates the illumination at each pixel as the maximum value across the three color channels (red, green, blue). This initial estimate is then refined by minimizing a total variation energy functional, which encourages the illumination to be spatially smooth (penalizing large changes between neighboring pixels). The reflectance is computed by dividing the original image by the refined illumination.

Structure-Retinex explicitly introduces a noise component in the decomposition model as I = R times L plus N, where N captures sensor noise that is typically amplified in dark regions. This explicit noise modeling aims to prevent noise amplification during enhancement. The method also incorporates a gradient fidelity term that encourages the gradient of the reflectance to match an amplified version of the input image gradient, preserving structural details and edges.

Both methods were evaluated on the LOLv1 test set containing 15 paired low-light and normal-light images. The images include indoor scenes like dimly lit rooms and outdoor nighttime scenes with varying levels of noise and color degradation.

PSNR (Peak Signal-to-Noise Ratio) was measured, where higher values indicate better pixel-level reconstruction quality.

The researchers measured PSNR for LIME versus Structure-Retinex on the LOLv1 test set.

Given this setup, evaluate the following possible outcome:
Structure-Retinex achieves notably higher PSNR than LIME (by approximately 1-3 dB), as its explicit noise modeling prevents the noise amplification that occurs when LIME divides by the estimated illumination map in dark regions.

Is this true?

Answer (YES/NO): NO